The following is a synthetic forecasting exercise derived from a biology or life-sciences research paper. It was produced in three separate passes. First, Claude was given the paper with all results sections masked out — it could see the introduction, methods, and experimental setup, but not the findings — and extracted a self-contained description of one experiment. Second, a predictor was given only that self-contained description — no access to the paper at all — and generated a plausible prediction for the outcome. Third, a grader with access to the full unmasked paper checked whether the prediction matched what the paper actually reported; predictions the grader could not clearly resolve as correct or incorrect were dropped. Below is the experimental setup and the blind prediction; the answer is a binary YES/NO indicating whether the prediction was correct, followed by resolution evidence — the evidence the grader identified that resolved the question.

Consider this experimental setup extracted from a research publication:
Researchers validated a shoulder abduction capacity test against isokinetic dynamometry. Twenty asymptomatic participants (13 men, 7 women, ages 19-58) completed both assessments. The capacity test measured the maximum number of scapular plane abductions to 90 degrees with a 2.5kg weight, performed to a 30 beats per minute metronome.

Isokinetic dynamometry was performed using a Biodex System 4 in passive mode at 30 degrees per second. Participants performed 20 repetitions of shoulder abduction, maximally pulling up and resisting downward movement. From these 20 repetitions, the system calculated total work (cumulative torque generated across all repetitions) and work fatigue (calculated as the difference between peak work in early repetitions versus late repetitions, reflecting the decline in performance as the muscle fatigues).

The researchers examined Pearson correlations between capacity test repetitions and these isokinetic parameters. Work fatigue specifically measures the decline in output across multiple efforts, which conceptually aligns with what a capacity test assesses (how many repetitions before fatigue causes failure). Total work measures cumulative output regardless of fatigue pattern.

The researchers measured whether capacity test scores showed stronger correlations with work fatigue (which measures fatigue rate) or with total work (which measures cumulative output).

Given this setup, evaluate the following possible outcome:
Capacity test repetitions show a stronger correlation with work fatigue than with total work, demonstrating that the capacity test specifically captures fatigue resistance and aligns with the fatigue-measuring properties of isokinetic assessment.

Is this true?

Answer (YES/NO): NO